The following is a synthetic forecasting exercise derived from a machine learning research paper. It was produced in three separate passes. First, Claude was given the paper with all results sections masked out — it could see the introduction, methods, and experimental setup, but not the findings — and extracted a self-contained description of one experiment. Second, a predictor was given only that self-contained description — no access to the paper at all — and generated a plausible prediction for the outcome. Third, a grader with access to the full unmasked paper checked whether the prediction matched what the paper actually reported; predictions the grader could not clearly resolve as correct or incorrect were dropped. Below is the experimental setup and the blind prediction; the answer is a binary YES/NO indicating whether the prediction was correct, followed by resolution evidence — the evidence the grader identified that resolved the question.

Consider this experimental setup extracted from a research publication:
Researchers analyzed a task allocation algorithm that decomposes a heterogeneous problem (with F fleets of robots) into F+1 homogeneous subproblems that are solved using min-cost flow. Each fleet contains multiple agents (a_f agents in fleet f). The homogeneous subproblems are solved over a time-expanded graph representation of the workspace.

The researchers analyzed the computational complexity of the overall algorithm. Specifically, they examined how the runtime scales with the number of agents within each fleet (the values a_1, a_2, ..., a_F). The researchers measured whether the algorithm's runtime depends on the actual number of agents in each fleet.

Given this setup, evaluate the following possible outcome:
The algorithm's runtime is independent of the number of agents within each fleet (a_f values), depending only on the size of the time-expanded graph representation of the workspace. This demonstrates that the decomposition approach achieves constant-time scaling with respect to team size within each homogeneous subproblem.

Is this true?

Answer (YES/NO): NO